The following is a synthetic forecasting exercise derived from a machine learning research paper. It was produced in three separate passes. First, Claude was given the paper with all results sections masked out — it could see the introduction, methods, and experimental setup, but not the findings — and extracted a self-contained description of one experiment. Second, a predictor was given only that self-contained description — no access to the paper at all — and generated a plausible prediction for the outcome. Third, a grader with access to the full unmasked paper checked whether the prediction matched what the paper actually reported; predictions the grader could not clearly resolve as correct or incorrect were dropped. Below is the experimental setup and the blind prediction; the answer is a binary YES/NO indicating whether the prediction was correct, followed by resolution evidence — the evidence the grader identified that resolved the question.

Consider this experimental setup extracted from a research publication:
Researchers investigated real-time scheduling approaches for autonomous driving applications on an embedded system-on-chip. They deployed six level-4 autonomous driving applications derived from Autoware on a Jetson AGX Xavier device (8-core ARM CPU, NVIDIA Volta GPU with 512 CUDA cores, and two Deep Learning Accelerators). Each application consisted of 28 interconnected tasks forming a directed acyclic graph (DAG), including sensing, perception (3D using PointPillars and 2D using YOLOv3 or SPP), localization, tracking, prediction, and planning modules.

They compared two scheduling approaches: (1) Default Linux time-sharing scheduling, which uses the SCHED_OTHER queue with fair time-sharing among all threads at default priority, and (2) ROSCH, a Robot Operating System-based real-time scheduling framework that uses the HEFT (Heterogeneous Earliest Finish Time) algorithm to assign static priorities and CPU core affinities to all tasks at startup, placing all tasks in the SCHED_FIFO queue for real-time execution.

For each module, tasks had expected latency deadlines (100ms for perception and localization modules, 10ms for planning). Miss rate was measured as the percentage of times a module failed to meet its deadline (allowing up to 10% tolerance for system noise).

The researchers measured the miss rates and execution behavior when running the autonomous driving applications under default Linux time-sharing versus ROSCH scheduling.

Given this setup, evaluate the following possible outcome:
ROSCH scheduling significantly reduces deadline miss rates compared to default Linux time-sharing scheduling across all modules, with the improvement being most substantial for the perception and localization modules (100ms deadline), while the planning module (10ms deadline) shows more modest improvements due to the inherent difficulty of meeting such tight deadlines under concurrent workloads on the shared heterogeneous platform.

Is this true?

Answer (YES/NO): NO